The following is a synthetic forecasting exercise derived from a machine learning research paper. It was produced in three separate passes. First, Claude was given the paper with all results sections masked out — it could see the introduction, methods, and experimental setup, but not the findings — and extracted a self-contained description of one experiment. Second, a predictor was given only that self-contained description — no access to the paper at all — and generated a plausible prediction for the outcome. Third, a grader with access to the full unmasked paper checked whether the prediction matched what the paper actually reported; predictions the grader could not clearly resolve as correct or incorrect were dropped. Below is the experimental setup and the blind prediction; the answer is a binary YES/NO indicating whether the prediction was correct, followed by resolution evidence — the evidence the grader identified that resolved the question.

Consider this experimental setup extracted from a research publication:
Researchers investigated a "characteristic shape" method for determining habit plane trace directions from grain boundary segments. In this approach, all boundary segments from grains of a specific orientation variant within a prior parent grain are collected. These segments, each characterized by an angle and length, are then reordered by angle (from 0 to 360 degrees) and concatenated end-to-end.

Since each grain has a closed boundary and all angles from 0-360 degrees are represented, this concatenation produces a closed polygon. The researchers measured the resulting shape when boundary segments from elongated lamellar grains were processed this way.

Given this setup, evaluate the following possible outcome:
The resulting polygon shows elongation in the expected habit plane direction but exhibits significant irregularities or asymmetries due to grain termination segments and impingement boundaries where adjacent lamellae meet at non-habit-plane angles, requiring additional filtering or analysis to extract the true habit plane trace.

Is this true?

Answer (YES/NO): NO